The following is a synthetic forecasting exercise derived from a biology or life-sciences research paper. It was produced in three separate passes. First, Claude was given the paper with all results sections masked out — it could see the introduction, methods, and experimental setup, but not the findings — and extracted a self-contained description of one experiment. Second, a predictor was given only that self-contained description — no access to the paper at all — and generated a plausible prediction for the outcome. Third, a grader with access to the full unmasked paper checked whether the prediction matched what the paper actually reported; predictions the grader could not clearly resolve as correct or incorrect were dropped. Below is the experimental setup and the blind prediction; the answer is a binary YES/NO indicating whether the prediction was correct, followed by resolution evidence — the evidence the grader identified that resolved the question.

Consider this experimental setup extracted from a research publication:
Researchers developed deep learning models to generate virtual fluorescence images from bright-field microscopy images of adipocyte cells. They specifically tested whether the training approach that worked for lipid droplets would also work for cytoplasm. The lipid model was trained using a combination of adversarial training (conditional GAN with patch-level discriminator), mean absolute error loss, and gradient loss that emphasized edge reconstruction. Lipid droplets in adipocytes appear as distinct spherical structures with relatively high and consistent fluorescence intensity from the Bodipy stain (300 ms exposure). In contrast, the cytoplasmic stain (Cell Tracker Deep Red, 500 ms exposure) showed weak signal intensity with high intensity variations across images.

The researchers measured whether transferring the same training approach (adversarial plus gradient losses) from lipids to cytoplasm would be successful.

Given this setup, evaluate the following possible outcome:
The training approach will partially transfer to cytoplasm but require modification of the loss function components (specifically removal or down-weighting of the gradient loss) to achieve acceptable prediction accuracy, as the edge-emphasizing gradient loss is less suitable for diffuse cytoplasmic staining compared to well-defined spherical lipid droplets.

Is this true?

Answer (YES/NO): NO